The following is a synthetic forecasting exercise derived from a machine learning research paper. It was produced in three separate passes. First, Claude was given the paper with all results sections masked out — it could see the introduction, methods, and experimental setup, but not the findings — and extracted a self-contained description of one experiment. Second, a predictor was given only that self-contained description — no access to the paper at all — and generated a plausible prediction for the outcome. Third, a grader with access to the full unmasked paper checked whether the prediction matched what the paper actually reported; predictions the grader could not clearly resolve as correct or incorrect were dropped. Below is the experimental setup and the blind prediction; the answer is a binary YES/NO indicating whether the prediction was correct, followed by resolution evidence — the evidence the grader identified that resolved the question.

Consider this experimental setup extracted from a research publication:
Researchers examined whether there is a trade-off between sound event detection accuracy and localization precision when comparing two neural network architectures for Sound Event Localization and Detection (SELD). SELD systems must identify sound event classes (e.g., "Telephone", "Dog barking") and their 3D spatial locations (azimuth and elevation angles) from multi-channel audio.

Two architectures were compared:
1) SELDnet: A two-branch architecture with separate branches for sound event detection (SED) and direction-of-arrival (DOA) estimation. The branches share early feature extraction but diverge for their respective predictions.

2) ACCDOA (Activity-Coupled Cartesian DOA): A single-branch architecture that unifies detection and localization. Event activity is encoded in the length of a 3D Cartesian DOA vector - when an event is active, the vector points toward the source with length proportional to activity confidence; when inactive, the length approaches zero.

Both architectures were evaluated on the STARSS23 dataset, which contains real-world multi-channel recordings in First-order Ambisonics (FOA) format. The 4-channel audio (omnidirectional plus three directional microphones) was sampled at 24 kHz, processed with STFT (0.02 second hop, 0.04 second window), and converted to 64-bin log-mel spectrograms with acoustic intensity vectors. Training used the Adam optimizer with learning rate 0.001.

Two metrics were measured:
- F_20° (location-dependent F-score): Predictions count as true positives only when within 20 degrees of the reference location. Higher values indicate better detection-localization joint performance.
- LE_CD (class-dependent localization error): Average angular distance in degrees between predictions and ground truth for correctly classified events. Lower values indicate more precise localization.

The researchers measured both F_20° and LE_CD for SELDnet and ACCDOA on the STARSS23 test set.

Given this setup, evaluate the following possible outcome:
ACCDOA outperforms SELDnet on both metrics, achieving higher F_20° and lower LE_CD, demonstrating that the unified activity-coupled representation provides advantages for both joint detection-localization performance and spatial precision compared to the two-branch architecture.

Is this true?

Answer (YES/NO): NO